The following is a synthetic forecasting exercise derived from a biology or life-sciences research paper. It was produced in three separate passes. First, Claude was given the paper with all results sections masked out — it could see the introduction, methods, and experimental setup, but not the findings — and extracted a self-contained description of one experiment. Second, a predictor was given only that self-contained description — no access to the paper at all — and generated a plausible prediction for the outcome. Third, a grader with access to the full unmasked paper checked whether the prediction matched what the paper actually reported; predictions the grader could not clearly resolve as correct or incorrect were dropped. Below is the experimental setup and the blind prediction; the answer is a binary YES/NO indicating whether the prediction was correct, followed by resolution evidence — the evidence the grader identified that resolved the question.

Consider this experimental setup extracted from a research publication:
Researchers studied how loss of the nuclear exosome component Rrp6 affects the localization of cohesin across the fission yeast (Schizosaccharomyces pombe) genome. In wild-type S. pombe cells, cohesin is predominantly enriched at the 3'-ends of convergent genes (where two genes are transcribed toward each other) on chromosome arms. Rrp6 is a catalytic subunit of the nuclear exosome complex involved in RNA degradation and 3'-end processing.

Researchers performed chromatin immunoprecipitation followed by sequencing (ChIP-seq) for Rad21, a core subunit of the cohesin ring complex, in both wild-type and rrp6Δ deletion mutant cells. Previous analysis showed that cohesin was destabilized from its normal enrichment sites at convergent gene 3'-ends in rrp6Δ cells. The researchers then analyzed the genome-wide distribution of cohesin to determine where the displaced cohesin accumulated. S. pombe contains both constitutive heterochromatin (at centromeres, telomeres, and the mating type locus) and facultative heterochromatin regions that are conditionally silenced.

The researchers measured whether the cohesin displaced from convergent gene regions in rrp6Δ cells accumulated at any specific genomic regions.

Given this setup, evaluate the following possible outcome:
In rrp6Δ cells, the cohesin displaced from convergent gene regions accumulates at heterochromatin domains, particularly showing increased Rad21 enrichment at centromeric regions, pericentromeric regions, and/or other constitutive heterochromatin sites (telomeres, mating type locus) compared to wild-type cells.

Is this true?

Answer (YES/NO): NO